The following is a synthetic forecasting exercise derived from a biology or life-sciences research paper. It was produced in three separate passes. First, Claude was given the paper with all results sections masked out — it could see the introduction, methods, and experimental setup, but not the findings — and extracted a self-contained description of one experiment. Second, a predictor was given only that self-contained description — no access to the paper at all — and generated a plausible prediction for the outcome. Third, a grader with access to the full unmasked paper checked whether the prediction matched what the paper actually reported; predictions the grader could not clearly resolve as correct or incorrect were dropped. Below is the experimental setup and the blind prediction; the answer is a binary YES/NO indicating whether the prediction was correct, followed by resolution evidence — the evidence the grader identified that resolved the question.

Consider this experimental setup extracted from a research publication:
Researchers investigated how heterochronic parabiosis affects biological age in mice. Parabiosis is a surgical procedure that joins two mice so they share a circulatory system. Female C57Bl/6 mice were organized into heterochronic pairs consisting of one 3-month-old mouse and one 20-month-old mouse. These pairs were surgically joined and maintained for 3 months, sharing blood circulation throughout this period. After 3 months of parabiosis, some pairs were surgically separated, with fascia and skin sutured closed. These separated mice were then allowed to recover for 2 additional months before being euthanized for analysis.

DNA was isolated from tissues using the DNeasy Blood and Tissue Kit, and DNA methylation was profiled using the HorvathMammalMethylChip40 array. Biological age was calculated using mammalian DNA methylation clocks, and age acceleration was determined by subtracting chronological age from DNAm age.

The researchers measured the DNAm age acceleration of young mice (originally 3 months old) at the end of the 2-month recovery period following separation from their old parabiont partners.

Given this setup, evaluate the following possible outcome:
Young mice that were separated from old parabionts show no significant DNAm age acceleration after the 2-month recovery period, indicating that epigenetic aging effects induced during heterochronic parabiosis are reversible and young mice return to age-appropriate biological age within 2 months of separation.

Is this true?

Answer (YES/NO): YES